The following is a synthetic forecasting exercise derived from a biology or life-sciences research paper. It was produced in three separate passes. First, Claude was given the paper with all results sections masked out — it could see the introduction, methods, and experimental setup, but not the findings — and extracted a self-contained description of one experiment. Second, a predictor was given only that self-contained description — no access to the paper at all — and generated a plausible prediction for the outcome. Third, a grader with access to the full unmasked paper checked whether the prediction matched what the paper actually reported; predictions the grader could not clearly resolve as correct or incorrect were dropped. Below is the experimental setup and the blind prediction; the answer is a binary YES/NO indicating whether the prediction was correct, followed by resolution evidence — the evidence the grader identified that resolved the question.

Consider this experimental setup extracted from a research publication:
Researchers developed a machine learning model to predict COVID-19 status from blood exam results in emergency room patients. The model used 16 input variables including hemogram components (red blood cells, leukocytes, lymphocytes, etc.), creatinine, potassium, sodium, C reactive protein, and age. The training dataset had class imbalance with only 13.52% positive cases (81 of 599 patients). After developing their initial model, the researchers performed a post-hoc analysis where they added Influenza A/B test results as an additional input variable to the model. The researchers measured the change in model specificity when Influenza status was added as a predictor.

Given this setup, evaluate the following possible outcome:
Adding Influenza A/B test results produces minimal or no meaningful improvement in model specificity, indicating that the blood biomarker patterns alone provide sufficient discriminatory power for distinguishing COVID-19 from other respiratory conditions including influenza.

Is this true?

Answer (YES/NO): YES